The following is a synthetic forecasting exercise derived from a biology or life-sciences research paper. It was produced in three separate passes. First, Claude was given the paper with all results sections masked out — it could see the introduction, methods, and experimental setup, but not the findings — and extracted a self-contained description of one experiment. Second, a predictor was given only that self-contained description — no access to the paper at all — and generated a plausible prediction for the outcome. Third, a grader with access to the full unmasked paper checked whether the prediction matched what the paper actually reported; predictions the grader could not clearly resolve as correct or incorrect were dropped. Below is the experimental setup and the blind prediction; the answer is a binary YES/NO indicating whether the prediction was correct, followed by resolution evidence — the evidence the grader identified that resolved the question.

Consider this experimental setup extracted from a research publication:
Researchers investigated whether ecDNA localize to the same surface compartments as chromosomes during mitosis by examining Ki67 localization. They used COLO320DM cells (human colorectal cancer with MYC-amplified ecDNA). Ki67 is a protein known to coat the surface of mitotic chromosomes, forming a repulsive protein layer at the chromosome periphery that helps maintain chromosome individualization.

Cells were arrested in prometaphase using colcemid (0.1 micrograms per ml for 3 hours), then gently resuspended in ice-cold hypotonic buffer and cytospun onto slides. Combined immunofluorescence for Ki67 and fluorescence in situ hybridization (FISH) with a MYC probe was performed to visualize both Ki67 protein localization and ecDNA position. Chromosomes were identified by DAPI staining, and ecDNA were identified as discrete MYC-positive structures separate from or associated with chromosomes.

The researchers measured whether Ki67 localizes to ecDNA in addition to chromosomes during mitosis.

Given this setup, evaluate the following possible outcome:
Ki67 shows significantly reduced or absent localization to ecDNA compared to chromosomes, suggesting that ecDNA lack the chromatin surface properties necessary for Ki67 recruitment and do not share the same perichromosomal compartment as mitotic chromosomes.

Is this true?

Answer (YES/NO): NO